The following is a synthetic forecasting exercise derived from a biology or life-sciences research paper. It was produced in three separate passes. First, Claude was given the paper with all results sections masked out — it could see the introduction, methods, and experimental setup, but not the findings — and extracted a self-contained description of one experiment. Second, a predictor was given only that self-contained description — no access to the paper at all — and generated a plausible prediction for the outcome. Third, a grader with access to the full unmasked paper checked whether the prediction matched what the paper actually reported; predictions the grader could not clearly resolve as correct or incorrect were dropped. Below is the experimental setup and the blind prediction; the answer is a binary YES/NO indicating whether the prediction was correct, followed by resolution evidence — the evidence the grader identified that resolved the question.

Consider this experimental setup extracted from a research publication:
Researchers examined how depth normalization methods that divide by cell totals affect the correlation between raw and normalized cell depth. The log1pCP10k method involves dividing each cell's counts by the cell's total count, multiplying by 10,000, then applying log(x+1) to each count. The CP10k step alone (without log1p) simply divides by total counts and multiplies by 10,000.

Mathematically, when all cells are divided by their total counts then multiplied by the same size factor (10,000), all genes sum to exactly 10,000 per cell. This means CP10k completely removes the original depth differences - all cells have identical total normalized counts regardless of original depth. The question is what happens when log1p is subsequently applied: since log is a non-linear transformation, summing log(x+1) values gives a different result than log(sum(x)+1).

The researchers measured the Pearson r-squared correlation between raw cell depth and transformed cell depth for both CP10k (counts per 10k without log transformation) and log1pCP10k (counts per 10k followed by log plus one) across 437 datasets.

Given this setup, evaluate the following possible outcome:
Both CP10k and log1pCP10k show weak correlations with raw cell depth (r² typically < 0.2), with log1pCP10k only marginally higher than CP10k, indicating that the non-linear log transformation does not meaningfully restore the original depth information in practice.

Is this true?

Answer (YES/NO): NO